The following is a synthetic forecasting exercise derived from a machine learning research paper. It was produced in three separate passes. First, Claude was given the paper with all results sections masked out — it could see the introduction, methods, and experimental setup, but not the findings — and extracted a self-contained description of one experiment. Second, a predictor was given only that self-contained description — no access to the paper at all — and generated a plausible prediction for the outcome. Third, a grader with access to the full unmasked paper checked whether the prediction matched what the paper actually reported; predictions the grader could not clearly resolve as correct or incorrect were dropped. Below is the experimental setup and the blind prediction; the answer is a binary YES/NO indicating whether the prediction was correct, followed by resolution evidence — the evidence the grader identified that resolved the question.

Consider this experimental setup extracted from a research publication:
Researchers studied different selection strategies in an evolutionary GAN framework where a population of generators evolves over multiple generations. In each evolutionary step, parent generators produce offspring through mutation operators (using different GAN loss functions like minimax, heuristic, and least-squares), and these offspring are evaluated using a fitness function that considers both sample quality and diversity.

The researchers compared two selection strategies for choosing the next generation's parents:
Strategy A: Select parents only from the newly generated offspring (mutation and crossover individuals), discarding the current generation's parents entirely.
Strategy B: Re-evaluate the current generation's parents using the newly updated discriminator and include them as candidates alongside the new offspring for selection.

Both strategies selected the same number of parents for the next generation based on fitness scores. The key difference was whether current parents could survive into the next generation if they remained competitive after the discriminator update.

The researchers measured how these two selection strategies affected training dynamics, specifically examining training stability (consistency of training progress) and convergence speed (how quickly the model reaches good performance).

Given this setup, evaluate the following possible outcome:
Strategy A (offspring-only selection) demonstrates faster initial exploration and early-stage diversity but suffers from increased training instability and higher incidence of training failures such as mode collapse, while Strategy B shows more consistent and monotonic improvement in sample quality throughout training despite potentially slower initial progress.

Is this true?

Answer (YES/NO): NO